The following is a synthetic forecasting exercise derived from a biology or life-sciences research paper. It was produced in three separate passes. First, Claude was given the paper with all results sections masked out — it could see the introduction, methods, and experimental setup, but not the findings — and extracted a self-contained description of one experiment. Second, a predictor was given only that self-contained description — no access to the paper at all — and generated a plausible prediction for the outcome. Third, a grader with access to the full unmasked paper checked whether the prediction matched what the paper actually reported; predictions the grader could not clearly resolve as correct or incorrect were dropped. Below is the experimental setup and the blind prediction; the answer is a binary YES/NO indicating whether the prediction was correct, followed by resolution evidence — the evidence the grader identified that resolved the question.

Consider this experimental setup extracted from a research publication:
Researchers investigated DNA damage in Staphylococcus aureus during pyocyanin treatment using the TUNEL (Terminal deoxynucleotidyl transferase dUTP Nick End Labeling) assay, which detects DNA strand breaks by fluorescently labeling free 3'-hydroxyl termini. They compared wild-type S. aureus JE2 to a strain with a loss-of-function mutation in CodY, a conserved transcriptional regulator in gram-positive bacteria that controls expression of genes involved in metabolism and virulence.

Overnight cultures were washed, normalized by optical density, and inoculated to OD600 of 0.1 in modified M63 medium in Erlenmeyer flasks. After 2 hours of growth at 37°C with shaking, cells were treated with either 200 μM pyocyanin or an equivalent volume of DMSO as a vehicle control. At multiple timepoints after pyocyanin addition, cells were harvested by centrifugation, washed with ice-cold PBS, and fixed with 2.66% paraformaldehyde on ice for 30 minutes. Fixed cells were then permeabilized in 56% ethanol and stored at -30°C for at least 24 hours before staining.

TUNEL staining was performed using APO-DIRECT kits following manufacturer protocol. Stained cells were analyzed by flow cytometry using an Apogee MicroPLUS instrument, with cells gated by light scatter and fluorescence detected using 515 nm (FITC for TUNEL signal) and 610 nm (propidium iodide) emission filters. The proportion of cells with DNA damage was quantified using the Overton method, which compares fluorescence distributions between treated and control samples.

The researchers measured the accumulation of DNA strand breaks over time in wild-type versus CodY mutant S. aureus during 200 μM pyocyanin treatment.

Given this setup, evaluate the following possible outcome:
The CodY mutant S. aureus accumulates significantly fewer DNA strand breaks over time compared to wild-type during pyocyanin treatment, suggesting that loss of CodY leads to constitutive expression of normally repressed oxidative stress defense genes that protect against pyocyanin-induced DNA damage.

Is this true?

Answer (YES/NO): NO